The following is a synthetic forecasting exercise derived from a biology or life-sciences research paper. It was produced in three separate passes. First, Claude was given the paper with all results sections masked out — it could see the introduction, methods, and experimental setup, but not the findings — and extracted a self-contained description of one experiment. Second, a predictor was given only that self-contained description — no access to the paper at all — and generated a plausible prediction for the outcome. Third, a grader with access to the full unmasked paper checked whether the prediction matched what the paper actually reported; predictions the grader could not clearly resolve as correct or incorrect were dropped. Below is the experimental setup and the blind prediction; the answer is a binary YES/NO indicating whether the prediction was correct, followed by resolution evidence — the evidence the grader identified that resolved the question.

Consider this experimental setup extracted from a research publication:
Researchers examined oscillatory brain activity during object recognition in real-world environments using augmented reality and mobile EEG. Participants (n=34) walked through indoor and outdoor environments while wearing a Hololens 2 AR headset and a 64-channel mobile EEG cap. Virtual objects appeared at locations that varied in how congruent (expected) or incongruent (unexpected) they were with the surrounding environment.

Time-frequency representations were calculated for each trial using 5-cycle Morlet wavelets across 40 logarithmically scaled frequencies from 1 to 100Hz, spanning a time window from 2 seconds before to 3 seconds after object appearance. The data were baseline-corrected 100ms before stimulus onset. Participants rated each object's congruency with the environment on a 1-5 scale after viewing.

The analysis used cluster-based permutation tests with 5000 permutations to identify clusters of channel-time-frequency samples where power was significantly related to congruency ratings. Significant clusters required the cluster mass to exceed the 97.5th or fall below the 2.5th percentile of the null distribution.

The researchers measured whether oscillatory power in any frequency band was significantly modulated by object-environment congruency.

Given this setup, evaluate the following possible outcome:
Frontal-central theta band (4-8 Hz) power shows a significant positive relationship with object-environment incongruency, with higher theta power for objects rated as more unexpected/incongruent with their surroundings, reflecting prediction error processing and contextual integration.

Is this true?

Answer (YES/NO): NO